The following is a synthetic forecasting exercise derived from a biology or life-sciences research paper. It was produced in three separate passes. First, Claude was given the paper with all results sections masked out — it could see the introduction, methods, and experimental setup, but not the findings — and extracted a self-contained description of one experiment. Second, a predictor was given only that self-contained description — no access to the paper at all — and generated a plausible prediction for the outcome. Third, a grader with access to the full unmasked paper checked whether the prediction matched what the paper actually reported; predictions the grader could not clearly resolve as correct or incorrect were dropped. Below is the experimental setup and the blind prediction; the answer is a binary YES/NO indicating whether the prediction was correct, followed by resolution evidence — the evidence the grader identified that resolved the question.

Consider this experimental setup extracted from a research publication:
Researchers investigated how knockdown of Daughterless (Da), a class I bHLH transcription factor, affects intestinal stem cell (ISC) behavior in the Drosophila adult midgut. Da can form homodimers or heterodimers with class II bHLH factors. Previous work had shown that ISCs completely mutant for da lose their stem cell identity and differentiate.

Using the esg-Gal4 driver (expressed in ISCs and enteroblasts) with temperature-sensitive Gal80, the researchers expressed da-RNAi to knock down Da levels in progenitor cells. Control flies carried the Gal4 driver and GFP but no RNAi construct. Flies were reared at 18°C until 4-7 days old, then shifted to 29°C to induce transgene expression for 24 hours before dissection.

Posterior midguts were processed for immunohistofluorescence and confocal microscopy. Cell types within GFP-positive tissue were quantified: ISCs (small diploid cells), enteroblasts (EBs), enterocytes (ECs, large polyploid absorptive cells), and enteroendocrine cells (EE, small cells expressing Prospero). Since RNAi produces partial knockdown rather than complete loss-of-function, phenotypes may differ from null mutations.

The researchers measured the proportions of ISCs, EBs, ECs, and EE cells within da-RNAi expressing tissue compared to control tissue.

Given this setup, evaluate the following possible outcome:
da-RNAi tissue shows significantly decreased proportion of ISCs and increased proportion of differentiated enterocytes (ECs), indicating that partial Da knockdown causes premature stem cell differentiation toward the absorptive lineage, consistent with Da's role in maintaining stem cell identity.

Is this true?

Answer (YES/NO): YES